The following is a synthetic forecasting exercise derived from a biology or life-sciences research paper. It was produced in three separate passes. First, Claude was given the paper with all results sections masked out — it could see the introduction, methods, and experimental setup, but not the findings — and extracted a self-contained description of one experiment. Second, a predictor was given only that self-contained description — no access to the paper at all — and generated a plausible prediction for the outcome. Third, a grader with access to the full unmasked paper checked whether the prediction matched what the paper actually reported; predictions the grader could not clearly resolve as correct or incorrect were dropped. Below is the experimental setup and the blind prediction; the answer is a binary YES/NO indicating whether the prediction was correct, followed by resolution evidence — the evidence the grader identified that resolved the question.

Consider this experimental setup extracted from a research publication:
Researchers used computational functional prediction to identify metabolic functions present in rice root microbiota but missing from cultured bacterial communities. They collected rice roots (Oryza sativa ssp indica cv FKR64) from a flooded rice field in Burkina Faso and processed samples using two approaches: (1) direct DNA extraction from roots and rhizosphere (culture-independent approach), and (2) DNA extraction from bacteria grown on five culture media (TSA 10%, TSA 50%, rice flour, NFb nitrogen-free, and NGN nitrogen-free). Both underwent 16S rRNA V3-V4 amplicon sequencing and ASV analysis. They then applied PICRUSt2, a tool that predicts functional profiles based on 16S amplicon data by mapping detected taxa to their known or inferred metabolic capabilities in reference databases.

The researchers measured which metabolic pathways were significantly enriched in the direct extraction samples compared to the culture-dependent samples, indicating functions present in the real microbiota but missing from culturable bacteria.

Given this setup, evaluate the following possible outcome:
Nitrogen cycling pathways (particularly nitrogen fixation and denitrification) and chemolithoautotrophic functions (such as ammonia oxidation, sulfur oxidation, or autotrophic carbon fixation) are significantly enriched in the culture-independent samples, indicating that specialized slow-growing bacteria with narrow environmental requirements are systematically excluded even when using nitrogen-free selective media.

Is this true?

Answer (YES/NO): NO